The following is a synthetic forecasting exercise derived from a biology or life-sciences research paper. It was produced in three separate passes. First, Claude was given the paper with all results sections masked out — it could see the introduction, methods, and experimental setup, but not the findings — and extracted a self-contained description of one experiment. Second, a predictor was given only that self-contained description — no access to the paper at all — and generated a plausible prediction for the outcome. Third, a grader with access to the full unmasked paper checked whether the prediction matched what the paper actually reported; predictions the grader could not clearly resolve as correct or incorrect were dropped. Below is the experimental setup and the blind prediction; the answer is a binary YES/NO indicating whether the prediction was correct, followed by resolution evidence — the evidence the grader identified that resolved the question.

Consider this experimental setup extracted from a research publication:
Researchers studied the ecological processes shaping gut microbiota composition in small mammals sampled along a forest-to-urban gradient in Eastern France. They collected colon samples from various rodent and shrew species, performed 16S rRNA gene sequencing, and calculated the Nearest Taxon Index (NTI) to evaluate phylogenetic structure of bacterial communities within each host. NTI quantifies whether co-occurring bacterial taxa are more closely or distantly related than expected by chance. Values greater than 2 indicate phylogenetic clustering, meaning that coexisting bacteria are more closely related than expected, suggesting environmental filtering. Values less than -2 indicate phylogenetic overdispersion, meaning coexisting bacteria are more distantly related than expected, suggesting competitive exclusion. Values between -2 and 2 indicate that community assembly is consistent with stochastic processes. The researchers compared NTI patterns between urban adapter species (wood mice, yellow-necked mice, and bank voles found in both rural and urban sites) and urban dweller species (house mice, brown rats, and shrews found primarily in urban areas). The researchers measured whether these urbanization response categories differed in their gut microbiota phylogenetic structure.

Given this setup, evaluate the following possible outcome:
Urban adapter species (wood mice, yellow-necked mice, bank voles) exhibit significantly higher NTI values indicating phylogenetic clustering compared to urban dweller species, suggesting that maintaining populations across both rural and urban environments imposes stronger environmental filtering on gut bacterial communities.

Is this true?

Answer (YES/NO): NO